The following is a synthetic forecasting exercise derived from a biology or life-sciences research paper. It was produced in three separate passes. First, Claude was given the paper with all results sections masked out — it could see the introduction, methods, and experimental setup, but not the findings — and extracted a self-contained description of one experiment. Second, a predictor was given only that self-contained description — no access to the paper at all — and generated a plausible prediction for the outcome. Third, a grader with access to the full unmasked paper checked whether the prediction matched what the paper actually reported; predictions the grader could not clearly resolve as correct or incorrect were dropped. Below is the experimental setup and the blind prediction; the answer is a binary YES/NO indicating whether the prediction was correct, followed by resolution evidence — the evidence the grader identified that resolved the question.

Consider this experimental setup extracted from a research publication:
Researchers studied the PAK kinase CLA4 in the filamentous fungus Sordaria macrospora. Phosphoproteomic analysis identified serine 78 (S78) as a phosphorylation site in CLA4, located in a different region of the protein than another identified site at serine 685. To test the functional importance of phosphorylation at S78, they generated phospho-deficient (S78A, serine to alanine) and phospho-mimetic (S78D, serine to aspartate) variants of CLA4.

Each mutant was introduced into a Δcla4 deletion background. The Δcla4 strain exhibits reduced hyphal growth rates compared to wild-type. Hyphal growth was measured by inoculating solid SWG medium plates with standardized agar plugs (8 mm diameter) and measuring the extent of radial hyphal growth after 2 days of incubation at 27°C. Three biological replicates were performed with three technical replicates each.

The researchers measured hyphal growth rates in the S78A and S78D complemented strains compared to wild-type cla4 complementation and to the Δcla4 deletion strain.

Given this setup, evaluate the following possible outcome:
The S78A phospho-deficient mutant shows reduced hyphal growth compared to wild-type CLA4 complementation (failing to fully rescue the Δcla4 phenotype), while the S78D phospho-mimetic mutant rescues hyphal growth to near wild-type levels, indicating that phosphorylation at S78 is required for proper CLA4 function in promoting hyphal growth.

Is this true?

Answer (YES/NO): NO